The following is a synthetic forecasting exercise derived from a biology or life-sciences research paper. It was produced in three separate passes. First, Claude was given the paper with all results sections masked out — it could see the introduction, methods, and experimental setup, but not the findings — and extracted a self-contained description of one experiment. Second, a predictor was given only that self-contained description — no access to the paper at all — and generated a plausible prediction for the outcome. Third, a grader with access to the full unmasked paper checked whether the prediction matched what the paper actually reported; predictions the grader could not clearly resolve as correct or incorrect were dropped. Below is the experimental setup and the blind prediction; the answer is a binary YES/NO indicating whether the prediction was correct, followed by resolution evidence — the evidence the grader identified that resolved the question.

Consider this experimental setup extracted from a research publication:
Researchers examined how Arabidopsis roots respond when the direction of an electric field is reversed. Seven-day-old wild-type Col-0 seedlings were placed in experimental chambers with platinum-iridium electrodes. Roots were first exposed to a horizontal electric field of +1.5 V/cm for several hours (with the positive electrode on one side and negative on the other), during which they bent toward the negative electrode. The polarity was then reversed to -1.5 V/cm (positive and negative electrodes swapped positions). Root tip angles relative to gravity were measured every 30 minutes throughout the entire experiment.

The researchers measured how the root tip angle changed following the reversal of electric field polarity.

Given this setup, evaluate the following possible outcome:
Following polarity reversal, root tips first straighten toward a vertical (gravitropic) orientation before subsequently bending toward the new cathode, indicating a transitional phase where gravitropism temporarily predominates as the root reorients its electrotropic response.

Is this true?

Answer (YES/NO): NO